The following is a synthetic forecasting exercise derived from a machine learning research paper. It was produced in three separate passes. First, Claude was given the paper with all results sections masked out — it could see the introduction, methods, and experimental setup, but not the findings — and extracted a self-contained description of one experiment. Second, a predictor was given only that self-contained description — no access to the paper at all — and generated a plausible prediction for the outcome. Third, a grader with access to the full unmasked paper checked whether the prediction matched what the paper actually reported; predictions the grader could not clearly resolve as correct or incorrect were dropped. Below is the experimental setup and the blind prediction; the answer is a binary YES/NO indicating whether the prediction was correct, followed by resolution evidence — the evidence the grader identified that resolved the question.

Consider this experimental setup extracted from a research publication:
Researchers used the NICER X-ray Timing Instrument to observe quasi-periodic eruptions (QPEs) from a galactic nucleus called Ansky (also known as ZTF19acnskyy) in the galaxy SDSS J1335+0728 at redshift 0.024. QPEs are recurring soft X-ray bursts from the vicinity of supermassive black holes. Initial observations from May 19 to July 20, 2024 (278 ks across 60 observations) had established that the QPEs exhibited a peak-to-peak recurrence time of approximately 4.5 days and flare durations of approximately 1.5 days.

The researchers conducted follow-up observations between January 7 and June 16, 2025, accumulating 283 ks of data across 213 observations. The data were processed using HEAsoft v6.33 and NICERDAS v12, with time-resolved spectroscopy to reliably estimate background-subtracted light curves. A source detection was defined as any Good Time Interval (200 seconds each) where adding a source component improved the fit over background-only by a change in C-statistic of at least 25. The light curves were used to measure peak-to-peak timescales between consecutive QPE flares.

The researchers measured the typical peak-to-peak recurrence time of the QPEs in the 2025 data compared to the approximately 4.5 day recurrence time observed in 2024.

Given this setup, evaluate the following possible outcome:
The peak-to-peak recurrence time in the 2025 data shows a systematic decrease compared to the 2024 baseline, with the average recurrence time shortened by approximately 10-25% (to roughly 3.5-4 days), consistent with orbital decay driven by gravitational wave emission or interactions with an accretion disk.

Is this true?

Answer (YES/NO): NO